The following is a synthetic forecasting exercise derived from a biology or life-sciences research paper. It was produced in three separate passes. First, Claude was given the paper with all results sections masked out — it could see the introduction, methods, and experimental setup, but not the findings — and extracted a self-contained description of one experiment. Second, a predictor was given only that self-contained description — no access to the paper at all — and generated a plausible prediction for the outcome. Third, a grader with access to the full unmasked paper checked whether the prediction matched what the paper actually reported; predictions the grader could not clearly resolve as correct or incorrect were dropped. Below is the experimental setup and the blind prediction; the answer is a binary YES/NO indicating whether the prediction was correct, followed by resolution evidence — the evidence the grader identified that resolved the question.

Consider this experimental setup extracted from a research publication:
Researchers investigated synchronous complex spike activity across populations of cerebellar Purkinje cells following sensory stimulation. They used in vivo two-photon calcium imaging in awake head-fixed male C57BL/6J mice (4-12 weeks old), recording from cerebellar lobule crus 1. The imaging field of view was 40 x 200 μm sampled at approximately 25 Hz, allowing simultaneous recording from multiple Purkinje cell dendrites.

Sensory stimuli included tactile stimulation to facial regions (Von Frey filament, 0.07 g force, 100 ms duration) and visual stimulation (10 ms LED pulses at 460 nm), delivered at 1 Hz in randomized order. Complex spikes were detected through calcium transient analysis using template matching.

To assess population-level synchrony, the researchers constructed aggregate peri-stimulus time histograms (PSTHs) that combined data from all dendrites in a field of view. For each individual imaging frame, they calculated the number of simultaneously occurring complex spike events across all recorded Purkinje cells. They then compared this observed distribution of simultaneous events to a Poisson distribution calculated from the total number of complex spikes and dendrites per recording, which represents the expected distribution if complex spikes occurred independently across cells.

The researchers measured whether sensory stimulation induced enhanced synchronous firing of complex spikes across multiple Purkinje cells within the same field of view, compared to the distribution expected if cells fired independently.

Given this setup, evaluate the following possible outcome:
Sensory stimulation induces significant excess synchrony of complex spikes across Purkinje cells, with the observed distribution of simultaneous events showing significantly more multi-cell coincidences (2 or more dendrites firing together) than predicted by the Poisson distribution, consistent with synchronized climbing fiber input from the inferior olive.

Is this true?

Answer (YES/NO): YES